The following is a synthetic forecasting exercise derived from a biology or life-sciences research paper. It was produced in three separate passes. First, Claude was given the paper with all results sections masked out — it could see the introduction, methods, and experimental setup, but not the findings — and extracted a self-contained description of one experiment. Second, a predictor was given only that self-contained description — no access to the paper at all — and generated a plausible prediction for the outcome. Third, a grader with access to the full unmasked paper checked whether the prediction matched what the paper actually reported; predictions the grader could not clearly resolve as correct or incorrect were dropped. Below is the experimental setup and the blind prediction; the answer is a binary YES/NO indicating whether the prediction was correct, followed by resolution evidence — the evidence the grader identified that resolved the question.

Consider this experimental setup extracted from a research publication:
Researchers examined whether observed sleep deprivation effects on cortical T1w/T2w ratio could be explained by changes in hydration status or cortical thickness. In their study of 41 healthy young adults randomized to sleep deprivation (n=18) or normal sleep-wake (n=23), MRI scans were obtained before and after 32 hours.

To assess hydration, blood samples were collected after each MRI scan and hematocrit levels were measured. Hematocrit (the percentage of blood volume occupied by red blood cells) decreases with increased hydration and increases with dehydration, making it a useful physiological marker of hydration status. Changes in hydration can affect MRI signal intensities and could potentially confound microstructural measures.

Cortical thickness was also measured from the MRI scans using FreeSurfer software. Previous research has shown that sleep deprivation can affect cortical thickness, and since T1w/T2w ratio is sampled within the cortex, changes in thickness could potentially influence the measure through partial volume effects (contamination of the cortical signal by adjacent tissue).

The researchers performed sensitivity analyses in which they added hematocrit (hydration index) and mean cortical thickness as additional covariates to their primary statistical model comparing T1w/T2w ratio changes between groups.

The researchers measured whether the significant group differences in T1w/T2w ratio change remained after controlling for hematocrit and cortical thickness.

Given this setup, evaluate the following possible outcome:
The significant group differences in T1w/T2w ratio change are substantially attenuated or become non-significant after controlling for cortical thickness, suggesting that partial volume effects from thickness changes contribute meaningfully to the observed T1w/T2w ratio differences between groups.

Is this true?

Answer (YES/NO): NO